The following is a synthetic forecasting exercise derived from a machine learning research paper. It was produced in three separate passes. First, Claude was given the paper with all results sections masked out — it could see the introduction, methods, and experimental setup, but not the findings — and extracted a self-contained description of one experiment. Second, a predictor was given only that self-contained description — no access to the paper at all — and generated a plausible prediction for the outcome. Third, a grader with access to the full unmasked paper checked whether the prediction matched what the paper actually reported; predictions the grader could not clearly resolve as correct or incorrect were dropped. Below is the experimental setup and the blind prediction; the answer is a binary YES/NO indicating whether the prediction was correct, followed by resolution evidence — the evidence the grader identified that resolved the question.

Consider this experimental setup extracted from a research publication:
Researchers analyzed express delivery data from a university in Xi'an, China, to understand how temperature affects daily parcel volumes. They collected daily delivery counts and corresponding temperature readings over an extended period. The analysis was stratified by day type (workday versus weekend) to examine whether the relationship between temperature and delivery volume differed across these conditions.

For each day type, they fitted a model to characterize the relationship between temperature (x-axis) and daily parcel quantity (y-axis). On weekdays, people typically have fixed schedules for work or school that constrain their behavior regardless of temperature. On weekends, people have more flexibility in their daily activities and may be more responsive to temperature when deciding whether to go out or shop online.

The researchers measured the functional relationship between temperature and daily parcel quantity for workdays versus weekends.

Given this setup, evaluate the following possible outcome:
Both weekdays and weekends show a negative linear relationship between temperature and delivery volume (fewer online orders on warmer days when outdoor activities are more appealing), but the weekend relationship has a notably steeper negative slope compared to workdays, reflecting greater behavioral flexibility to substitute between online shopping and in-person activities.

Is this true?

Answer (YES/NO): NO